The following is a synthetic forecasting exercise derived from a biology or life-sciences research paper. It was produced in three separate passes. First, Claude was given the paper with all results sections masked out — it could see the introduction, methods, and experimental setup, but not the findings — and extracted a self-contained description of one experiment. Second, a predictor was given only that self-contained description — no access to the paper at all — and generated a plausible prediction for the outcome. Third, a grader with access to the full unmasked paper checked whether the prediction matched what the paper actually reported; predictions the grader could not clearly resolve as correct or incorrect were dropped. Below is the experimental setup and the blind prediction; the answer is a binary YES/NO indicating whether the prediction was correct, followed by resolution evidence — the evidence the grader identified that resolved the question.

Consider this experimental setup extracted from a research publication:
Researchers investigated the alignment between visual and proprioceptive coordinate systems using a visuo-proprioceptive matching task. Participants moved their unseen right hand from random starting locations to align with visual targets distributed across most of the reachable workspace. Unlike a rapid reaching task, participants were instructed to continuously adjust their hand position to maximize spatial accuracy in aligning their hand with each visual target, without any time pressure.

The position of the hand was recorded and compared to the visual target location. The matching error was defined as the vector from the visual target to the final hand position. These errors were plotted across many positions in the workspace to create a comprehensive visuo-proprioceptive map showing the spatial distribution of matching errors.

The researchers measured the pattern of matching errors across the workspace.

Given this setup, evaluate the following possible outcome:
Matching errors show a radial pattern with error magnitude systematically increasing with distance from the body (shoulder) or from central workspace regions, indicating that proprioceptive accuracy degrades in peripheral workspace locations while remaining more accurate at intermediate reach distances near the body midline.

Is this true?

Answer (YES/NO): NO